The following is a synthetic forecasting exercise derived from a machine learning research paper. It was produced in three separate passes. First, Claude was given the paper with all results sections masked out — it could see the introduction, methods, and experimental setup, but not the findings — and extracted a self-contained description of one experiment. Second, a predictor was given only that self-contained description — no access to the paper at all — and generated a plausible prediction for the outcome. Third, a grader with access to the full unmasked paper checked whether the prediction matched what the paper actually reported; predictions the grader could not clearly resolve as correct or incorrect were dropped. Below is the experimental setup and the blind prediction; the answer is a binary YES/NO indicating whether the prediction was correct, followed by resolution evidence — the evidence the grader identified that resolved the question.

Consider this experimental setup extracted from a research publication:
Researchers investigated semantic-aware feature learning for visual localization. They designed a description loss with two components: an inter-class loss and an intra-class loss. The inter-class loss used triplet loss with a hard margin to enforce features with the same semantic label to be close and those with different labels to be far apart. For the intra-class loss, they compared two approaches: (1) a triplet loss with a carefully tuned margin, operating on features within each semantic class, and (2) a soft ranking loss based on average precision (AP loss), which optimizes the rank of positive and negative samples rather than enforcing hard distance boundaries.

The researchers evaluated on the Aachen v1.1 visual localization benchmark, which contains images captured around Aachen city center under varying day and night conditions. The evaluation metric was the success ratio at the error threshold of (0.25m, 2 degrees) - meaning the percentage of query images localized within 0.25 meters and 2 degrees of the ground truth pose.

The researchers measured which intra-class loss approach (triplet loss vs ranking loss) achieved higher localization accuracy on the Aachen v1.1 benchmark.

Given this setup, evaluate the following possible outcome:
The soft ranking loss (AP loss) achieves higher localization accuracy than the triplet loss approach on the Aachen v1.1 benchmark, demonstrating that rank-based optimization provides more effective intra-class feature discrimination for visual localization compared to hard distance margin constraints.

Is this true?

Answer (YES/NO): YES